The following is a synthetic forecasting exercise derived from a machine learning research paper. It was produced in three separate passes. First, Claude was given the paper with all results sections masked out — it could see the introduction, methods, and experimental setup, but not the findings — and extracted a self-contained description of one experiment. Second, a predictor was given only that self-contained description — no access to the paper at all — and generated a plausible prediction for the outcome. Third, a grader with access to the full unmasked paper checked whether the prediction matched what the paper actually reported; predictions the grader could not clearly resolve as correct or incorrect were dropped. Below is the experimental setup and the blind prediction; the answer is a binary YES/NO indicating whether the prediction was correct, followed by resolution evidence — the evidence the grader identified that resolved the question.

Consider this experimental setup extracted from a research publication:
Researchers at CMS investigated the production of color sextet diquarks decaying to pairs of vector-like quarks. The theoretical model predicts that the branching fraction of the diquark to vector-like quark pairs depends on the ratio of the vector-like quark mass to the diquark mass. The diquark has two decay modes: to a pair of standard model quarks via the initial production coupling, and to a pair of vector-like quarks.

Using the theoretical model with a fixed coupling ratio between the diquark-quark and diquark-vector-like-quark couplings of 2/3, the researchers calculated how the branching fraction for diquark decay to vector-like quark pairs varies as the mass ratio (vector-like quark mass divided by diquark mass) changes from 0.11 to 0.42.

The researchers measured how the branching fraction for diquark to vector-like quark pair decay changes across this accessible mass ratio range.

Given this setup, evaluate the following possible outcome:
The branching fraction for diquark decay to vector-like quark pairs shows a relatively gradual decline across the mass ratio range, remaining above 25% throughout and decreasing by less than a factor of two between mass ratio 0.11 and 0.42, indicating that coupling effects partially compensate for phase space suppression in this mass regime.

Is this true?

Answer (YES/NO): YES